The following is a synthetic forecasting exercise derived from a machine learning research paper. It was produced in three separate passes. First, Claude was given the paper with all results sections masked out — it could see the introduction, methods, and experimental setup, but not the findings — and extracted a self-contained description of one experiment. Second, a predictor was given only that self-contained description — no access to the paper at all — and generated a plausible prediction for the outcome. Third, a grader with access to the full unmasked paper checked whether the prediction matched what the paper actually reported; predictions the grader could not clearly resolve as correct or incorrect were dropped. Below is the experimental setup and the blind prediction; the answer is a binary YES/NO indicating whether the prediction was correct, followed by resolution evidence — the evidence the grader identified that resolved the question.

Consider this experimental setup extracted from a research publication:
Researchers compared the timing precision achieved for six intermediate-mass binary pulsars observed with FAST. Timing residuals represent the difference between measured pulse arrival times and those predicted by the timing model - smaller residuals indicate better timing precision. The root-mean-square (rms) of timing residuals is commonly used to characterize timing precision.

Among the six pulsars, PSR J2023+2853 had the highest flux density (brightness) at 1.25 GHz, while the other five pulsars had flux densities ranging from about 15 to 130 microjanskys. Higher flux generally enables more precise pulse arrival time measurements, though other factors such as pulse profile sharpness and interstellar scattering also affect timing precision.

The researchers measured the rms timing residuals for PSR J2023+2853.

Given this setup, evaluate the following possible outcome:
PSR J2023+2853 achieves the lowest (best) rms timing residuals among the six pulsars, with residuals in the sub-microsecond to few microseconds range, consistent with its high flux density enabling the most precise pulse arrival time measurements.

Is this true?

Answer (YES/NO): YES